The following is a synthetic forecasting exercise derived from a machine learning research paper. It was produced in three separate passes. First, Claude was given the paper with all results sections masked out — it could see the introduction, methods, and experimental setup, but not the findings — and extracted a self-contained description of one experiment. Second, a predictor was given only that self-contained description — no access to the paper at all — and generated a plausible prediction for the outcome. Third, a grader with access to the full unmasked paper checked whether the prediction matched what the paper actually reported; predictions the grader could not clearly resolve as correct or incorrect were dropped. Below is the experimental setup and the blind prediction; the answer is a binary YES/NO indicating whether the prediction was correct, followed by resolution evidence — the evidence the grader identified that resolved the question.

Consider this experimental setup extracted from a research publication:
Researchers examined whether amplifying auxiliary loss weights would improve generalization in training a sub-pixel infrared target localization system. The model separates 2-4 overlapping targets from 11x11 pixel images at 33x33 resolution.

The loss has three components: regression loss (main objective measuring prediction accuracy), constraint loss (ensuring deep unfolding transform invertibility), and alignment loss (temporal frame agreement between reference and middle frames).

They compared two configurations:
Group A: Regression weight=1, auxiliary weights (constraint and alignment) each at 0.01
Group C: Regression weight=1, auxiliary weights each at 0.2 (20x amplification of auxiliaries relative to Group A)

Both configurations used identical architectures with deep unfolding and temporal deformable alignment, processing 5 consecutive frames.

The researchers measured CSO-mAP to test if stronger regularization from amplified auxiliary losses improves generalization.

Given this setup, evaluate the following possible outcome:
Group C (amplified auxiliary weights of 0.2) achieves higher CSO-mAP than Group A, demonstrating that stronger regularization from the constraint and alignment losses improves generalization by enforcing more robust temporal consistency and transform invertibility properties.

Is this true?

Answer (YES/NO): NO